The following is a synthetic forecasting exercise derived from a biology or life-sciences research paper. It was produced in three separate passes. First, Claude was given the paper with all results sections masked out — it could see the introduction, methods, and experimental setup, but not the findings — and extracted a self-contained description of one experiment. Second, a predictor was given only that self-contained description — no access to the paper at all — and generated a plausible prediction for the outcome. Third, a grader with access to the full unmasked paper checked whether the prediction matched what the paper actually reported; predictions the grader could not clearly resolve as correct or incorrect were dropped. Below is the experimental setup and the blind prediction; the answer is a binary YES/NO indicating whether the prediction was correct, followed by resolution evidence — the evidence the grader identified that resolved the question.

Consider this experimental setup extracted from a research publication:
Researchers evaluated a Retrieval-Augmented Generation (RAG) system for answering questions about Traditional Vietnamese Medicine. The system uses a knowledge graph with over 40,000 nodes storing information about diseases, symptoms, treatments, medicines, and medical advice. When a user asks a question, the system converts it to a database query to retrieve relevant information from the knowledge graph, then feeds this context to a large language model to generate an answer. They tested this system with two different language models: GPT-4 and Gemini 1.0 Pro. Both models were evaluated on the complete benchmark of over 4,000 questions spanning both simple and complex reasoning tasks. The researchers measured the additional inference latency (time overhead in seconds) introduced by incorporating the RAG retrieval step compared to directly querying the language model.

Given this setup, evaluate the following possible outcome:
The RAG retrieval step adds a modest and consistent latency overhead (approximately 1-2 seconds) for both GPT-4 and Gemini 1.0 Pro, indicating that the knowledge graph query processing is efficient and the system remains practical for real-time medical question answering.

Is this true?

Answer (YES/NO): NO